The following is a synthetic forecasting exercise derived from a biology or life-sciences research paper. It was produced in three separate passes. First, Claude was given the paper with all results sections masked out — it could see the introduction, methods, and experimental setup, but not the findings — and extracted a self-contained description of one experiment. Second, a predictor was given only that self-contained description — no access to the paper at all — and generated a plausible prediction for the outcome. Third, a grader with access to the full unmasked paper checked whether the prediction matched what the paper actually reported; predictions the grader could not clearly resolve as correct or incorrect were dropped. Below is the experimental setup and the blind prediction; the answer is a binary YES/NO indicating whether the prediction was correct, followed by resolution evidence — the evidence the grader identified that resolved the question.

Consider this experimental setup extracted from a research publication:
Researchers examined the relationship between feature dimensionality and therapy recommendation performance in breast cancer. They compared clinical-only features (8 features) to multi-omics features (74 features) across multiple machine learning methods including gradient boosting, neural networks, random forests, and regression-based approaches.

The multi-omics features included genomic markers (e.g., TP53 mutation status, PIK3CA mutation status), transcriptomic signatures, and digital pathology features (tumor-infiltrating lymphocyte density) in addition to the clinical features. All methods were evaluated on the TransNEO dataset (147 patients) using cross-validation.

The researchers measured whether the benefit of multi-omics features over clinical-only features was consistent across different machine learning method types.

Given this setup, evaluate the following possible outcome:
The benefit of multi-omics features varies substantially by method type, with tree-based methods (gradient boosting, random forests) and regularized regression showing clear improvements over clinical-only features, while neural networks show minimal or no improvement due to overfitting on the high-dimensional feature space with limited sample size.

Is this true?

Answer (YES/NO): NO